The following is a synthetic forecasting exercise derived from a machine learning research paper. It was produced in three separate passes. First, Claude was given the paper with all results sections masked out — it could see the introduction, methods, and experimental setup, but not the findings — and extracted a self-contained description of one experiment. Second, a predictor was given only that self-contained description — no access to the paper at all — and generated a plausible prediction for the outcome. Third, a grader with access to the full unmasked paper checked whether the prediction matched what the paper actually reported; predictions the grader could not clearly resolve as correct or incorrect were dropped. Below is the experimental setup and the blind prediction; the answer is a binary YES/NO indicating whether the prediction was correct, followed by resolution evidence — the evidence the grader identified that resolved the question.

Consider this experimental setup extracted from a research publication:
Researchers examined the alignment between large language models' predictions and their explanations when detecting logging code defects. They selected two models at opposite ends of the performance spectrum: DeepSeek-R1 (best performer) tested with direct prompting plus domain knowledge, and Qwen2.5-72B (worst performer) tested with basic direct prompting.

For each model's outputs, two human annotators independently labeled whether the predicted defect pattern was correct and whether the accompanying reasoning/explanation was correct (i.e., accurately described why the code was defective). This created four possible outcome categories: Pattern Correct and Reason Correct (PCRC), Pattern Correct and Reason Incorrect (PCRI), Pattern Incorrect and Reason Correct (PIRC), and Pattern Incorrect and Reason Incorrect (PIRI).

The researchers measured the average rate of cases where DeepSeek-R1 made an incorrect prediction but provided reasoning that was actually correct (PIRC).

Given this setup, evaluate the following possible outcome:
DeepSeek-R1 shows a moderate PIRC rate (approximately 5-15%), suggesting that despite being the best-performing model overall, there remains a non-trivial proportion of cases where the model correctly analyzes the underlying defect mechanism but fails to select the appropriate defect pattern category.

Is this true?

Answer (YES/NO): NO